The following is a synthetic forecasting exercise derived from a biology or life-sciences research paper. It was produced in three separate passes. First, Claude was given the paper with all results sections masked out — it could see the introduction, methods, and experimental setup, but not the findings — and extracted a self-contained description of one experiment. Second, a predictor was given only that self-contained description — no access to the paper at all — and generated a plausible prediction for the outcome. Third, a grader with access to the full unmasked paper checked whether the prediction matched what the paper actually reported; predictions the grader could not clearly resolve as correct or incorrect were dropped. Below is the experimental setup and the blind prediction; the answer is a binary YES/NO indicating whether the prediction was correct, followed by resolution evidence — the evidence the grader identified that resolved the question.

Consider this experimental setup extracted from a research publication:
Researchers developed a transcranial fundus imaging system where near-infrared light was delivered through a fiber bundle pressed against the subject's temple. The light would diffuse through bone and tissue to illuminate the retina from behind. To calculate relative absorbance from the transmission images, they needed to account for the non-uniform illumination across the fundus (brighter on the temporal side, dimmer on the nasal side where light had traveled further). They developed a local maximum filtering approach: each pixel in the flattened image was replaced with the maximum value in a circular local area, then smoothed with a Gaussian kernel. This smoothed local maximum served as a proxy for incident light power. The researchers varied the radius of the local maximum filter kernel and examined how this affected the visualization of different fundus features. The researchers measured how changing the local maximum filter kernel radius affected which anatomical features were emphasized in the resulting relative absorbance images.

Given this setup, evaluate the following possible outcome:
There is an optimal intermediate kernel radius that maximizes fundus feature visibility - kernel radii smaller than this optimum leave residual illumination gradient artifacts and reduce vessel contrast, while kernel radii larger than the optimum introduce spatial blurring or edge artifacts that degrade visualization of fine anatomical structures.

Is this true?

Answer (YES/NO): NO